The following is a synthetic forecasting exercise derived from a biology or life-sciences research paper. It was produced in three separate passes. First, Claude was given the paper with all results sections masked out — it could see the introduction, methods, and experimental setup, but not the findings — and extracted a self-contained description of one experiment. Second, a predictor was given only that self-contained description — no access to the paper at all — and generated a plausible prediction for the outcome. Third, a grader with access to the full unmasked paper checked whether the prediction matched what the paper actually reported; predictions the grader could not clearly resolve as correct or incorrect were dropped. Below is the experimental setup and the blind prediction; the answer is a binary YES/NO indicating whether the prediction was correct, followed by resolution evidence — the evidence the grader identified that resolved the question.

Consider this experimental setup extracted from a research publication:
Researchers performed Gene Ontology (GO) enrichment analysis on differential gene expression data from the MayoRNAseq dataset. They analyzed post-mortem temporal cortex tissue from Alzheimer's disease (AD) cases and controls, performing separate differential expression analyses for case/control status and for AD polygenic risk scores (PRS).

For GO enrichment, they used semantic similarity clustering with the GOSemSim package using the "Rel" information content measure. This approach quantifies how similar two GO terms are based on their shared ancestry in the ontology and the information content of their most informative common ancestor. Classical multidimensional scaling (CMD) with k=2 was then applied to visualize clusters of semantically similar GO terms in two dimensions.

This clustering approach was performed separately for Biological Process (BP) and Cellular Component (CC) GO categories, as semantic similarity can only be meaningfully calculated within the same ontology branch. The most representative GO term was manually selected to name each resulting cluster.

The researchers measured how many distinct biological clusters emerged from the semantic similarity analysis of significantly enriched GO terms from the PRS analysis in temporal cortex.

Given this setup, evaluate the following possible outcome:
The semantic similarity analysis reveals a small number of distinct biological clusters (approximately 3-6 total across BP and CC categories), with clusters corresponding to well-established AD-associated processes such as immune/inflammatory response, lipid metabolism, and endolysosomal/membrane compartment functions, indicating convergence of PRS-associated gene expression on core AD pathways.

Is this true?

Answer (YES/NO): NO